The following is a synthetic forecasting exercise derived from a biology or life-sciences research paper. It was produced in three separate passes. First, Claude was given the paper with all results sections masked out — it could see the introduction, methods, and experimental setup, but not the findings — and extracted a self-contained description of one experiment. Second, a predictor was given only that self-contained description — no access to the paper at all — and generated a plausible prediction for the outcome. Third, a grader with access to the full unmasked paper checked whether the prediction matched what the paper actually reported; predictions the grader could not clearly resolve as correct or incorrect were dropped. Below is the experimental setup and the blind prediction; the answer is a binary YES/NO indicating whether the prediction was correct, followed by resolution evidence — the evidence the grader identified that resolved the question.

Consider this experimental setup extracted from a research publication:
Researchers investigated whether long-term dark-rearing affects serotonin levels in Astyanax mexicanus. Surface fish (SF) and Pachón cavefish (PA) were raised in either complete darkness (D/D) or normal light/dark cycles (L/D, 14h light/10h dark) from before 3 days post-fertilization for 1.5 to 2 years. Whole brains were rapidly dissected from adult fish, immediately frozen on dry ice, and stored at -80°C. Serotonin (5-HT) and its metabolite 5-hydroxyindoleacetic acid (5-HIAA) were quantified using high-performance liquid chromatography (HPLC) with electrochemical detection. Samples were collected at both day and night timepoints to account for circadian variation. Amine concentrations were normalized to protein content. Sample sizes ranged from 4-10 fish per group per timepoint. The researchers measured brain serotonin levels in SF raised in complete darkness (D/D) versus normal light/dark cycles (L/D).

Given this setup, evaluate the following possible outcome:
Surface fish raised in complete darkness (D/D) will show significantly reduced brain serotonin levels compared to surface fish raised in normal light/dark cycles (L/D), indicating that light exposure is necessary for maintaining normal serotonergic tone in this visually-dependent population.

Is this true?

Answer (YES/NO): YES